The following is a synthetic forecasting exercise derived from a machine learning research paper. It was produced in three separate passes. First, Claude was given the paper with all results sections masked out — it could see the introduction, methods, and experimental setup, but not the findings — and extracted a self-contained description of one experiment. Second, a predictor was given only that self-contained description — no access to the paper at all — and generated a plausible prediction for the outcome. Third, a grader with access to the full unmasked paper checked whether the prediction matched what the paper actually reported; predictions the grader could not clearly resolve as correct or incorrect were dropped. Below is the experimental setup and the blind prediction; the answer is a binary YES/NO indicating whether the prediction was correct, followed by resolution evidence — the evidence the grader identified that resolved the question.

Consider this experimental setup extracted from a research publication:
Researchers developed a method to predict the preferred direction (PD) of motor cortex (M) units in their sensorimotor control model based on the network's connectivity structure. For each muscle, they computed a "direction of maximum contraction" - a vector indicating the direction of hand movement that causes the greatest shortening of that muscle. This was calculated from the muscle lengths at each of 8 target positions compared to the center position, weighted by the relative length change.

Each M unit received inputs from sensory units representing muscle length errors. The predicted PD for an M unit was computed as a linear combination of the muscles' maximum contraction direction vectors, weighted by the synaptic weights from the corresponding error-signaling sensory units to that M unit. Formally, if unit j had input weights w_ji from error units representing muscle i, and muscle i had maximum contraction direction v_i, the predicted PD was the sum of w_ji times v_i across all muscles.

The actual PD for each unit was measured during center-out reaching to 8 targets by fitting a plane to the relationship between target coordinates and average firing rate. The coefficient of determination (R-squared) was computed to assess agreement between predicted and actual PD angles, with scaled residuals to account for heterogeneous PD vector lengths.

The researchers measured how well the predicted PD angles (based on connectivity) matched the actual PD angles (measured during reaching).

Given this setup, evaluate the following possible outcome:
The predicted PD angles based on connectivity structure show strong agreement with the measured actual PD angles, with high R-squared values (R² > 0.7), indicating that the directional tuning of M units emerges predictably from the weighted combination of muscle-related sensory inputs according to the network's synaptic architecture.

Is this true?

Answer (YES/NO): YES